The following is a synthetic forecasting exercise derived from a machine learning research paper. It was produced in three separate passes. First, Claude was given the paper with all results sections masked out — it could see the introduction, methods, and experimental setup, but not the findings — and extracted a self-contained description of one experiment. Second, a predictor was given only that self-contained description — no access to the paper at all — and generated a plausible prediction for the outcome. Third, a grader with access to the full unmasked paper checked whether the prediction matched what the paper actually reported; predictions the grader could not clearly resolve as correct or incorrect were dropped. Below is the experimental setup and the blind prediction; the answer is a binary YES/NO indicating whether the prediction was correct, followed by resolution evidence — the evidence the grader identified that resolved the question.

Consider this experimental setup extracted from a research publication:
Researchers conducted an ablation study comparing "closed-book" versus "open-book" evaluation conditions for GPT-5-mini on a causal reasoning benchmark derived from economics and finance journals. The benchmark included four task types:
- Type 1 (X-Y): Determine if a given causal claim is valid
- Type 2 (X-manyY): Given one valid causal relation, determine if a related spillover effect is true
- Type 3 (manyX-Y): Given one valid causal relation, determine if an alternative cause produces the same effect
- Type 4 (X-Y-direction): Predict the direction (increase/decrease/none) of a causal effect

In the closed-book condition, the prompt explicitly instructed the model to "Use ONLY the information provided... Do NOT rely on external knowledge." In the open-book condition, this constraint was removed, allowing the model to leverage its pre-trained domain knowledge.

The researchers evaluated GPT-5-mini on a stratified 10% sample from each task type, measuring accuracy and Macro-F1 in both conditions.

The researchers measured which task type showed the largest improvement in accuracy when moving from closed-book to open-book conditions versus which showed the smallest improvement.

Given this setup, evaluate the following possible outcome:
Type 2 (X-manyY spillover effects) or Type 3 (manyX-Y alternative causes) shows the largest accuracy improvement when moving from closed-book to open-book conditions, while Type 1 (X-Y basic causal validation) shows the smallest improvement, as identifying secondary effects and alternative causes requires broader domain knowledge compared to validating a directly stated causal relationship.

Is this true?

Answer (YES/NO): NO